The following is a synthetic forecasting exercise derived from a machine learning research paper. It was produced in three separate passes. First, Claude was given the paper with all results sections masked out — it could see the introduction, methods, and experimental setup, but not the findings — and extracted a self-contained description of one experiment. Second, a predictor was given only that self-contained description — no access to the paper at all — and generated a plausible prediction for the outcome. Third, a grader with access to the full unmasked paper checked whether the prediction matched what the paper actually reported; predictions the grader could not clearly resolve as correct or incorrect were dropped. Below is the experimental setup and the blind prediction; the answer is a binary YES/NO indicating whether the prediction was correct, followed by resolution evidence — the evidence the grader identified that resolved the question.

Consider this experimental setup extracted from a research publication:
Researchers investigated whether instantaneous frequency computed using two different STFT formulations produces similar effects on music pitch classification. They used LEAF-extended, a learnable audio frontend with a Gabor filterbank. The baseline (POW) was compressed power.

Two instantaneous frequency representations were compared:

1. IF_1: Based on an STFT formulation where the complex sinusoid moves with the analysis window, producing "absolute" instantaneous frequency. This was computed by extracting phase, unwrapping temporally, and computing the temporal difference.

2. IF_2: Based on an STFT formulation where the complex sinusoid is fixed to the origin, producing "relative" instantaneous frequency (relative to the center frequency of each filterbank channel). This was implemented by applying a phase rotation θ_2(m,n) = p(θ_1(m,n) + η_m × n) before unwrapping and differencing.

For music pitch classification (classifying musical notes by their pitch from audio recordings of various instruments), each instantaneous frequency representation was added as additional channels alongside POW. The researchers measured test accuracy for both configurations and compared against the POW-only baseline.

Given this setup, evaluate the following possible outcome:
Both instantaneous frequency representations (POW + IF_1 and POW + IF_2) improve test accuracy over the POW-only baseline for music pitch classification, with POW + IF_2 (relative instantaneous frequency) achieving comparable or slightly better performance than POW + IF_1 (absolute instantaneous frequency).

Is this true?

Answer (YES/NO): YES